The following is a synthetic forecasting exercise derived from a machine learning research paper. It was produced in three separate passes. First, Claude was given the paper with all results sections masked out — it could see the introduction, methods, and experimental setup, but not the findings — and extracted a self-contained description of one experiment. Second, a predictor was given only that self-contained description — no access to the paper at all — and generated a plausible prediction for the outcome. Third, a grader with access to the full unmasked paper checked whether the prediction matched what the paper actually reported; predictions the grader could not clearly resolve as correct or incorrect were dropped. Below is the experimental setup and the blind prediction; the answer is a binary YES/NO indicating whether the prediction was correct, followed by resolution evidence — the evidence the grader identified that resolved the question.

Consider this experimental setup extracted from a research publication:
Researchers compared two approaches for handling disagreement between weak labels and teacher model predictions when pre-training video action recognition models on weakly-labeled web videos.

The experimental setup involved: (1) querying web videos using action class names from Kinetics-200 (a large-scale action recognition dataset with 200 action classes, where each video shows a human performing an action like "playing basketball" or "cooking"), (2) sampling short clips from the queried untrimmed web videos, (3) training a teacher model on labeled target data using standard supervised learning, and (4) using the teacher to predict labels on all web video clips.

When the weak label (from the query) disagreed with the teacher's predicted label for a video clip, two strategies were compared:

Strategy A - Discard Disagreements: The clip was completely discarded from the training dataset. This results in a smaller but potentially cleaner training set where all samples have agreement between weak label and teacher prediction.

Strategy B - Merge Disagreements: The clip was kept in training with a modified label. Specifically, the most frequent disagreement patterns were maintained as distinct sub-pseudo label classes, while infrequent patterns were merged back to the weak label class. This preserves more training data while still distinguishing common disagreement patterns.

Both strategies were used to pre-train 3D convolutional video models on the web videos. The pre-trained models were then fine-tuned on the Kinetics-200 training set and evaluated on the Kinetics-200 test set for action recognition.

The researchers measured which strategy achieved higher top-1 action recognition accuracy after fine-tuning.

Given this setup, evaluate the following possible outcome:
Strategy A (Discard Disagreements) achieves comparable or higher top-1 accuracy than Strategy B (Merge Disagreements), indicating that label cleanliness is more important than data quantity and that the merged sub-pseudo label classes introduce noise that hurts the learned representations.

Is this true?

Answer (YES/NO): YES